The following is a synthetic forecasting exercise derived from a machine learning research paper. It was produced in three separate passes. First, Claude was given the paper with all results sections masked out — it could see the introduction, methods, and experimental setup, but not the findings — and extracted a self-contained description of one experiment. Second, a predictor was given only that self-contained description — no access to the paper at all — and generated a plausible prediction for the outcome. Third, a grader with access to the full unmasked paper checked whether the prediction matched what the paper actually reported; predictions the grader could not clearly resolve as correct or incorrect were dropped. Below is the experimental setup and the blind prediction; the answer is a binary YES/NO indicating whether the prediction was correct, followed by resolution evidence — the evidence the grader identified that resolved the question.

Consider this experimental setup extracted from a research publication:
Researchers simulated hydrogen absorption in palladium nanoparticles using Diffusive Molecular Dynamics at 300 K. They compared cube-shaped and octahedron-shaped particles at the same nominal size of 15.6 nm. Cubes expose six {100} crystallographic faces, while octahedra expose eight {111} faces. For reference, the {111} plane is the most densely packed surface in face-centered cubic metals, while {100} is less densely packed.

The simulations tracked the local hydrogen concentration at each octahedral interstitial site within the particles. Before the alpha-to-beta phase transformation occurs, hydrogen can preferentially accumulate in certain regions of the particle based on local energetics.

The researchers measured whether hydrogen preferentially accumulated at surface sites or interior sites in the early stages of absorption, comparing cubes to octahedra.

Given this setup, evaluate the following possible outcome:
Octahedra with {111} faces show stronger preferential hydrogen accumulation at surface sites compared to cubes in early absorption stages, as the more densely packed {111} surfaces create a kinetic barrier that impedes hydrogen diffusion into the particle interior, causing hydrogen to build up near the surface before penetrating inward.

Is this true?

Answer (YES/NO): NO